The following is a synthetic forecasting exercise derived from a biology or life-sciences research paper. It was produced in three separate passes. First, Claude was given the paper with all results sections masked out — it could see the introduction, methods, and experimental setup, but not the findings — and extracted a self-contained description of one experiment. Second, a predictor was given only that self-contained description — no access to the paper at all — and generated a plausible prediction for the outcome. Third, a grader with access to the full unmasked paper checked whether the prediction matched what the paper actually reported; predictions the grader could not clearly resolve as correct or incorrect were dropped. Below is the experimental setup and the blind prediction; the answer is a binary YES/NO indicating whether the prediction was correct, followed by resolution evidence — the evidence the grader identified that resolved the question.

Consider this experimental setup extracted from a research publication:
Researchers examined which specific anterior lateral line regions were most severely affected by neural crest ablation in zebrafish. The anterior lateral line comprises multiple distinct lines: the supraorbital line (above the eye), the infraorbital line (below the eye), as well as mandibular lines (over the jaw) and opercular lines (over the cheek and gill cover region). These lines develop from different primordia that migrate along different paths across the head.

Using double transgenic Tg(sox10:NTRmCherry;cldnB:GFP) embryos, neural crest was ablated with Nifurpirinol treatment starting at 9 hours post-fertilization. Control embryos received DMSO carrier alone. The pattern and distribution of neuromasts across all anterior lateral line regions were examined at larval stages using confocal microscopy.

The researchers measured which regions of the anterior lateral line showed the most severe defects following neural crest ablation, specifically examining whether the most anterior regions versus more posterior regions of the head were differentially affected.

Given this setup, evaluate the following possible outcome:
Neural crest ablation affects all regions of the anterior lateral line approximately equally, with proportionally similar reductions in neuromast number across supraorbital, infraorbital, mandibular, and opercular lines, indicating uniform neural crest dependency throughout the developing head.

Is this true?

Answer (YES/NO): NO